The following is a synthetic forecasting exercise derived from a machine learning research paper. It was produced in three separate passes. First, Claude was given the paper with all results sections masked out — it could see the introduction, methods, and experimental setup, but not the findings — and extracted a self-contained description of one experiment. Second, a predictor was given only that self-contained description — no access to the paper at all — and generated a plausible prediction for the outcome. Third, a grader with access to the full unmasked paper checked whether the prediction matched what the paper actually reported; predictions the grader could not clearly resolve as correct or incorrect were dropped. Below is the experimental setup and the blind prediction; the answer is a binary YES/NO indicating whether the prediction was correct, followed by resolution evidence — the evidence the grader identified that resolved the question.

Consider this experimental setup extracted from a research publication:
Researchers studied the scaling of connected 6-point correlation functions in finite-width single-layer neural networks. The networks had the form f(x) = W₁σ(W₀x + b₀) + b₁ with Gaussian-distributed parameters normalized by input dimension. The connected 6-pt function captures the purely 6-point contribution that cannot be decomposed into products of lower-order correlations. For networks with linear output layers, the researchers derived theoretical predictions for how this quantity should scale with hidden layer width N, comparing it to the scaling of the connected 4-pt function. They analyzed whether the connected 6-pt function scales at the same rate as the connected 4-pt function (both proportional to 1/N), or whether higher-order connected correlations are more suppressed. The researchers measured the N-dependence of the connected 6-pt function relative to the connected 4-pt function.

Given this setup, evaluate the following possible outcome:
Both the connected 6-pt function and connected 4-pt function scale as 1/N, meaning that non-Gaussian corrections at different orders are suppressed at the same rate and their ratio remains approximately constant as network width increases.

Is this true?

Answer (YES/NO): NO